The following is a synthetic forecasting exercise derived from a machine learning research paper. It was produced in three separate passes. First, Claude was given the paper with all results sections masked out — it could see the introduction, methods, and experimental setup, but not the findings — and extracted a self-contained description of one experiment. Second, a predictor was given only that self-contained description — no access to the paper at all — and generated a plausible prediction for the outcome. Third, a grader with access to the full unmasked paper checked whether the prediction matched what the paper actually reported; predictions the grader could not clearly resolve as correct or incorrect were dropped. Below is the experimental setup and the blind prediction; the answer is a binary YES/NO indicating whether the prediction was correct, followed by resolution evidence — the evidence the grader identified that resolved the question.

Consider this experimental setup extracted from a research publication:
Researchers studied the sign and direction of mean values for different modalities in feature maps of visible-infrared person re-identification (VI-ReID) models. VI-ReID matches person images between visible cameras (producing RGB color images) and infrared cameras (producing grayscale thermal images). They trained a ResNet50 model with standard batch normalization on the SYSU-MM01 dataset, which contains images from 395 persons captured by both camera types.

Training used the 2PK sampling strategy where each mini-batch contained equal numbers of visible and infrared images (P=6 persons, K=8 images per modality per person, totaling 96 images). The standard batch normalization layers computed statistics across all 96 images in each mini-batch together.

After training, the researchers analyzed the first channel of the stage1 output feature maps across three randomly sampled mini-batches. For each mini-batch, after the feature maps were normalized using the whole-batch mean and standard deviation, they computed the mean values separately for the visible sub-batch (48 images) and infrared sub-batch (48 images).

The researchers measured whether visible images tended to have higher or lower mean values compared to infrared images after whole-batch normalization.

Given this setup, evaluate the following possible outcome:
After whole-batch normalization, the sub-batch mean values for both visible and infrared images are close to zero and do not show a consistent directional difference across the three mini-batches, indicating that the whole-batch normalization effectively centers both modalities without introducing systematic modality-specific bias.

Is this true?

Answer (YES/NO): NO